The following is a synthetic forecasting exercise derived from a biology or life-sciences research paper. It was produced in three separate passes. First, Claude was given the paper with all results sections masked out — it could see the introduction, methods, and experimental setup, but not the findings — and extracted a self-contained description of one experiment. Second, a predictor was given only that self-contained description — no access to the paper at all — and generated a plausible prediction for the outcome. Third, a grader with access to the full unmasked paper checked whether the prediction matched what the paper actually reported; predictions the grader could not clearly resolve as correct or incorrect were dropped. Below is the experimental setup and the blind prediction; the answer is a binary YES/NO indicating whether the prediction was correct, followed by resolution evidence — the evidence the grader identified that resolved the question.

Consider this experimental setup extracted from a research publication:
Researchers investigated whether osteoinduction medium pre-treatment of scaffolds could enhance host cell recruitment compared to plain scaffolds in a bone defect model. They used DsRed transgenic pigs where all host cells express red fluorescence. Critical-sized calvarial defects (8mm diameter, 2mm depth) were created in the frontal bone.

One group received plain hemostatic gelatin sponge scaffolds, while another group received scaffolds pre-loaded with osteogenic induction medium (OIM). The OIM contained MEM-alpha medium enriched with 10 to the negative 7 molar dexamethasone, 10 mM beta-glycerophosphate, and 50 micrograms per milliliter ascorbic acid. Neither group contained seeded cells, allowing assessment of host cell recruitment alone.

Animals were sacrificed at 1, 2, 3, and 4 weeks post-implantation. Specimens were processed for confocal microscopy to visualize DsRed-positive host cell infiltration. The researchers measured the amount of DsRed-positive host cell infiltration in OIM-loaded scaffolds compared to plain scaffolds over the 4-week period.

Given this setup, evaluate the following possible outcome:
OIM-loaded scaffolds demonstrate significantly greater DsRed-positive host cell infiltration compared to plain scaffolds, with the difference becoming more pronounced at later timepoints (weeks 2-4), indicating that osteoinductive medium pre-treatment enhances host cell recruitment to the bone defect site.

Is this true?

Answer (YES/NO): NO